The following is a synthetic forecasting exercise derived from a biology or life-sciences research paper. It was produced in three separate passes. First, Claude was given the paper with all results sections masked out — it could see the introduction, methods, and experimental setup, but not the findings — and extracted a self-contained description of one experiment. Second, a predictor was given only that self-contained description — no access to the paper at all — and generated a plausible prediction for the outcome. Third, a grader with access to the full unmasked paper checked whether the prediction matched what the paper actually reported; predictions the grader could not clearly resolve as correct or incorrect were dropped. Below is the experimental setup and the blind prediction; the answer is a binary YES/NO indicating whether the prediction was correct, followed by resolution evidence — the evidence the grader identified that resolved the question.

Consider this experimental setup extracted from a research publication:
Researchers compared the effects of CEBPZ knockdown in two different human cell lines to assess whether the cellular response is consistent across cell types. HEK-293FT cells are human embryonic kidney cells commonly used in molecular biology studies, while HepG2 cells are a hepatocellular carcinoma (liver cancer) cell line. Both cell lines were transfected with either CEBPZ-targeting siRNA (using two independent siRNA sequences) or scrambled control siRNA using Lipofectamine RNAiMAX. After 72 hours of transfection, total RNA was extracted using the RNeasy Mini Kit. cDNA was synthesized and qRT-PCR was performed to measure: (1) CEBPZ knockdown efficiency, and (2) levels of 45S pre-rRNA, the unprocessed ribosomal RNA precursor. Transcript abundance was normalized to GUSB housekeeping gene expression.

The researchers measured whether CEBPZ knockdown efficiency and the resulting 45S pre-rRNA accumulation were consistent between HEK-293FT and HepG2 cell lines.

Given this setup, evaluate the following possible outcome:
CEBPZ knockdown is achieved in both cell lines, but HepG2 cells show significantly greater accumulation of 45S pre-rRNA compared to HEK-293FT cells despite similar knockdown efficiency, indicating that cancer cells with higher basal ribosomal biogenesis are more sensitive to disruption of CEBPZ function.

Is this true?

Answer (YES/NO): NO